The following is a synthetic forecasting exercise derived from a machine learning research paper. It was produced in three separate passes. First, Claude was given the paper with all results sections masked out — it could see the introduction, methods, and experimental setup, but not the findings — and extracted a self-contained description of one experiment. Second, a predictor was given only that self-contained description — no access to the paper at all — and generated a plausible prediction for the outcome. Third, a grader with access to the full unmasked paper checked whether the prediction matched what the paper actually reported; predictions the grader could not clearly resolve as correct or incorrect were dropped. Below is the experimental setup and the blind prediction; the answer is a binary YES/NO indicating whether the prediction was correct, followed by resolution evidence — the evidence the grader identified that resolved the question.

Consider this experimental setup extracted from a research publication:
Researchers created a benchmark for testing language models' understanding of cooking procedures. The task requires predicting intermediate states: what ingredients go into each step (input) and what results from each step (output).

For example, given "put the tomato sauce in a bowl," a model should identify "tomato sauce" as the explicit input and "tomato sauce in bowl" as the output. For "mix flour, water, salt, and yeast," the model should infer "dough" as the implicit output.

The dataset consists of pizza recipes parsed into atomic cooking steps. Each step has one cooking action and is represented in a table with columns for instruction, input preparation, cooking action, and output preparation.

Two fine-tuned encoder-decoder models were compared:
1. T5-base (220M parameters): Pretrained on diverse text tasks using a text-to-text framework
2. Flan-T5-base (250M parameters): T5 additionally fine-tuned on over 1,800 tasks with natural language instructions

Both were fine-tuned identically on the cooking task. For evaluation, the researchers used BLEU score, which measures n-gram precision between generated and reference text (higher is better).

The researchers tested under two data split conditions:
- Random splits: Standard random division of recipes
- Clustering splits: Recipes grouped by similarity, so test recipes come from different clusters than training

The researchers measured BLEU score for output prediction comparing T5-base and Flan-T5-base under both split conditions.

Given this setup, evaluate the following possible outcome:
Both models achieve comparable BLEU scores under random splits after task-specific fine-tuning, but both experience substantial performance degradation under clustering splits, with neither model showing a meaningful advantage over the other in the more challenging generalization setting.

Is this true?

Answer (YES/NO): NO